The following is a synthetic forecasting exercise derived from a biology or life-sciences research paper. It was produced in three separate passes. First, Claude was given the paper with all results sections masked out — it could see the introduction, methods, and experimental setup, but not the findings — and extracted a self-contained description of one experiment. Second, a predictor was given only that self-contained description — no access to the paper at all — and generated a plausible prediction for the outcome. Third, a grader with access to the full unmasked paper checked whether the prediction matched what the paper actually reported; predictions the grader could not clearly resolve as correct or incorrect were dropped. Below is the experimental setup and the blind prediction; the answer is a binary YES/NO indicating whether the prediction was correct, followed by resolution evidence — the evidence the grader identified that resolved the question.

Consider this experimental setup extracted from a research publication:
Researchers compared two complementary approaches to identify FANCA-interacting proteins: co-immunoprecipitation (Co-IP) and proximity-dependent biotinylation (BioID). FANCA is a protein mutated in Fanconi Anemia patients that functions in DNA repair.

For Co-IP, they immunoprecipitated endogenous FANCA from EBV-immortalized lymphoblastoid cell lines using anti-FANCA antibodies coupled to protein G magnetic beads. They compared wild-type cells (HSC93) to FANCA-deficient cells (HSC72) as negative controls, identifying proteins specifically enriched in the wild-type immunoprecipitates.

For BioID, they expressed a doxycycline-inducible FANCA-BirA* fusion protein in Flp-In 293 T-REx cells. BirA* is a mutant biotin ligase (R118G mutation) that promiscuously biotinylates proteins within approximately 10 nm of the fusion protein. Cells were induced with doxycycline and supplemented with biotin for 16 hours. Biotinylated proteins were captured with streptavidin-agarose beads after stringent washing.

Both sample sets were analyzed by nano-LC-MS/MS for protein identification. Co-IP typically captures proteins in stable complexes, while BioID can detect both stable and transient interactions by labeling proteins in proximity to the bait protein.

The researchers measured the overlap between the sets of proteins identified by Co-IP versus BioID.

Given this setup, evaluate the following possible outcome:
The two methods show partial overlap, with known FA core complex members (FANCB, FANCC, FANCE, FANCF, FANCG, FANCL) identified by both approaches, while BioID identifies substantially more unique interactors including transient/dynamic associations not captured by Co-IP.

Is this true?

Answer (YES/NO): NO